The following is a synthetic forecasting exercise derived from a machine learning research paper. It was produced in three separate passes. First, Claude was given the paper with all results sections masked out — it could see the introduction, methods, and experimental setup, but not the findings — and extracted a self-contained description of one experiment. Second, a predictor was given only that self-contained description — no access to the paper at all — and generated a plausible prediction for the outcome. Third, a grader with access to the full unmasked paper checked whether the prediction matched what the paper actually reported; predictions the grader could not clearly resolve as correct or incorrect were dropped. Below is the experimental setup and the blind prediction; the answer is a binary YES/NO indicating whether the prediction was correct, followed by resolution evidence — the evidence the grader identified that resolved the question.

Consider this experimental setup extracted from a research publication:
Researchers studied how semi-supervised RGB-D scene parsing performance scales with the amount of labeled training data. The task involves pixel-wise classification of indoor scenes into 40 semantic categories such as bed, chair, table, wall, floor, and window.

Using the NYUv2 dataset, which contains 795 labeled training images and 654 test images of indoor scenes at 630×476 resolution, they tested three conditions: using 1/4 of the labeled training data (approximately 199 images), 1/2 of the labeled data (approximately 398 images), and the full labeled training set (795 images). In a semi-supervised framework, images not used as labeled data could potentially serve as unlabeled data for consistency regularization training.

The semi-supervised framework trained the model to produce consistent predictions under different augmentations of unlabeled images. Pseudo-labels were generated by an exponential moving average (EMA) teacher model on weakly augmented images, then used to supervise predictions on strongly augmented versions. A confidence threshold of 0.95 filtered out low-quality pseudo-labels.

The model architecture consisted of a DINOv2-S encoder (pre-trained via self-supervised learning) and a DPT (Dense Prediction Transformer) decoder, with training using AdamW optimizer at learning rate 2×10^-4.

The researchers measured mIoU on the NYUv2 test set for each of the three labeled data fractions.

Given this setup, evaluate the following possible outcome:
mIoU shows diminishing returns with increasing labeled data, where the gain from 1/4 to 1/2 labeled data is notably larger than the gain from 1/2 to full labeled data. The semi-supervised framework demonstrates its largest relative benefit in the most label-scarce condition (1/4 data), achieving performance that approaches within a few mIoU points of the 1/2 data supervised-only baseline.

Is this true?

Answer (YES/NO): NO